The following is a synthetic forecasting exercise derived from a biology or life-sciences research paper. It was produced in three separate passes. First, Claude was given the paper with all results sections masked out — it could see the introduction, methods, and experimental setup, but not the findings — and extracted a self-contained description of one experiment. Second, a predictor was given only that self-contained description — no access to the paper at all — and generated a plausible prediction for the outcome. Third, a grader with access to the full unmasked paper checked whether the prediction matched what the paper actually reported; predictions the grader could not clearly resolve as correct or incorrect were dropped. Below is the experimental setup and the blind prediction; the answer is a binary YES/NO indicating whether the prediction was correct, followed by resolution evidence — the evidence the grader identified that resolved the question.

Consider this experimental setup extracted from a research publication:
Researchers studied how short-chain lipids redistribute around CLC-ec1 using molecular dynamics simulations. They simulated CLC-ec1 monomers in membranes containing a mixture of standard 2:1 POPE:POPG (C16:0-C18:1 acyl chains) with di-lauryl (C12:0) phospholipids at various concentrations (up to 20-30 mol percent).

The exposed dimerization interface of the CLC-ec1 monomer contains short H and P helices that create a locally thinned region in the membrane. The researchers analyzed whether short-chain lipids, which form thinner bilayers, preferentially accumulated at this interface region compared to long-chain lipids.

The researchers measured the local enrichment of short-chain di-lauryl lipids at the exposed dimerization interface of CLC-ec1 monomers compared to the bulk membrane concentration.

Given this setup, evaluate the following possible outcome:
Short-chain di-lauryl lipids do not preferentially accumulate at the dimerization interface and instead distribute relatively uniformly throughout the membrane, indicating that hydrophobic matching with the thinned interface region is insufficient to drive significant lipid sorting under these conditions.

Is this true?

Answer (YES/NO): NO